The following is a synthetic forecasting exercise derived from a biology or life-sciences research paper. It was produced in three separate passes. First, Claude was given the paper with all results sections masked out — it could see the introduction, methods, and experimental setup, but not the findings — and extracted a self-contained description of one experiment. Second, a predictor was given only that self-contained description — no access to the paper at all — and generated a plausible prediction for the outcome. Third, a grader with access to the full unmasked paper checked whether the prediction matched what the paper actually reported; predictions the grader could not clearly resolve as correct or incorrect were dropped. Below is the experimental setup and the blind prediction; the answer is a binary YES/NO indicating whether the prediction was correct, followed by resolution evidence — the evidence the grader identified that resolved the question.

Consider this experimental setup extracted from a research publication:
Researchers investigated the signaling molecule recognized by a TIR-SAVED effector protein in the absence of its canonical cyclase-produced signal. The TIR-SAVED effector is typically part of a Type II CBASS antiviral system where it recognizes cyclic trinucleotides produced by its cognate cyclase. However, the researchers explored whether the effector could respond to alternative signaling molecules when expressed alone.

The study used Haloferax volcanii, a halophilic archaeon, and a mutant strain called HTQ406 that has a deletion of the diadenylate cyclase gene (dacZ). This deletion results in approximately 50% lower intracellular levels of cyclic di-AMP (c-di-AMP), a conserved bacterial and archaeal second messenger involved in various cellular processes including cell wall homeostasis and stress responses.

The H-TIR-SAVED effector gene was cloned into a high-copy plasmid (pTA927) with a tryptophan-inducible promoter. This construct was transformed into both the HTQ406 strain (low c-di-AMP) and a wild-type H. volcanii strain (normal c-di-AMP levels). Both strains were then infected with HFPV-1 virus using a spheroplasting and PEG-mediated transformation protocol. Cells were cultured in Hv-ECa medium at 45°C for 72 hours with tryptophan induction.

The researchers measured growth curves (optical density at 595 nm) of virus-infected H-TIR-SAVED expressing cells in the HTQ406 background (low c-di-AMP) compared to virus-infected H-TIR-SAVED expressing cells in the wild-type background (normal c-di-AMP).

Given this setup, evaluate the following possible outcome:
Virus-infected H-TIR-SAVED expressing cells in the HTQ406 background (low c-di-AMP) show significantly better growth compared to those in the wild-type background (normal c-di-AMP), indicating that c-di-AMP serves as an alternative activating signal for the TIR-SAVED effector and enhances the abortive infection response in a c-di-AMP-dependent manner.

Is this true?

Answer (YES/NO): NO